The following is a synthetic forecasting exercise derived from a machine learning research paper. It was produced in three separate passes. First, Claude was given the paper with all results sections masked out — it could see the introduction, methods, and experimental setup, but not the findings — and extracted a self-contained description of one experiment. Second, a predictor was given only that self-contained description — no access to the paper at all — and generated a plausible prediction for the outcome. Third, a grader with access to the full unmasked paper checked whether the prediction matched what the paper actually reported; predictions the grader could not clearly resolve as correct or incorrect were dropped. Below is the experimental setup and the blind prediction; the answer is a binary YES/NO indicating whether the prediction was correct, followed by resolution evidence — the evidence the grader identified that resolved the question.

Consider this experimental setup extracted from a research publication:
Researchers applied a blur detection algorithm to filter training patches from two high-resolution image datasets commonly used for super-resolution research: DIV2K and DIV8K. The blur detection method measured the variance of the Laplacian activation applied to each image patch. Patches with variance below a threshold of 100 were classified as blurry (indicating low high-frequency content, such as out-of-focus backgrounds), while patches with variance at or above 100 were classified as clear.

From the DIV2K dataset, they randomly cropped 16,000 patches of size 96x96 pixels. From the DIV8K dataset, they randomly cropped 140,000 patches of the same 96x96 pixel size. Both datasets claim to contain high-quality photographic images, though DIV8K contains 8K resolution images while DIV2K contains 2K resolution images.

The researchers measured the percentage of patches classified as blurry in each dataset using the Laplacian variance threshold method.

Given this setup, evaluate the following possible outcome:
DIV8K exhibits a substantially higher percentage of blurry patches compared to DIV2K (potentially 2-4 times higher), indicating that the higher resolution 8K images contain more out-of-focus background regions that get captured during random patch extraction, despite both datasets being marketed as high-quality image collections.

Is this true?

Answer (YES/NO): NO